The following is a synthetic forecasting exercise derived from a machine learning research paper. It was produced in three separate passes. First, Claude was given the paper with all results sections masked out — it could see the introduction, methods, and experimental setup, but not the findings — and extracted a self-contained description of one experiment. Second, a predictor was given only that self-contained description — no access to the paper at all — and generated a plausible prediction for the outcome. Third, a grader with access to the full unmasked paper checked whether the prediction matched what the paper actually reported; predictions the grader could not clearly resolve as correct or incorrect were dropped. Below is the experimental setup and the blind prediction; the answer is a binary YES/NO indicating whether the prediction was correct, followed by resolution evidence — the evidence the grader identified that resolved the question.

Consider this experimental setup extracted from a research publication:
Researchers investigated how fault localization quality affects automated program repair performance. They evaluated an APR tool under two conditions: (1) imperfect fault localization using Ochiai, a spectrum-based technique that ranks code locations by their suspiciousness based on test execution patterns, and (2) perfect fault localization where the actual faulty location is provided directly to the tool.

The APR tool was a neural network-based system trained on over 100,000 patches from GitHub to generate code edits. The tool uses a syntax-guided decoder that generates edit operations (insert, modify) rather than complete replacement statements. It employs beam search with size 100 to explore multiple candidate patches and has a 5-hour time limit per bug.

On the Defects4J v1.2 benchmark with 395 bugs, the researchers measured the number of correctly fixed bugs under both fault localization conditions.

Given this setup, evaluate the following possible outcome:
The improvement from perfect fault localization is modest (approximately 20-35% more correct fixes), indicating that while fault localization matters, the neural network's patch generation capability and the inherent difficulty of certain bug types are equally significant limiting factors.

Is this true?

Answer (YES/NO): NO